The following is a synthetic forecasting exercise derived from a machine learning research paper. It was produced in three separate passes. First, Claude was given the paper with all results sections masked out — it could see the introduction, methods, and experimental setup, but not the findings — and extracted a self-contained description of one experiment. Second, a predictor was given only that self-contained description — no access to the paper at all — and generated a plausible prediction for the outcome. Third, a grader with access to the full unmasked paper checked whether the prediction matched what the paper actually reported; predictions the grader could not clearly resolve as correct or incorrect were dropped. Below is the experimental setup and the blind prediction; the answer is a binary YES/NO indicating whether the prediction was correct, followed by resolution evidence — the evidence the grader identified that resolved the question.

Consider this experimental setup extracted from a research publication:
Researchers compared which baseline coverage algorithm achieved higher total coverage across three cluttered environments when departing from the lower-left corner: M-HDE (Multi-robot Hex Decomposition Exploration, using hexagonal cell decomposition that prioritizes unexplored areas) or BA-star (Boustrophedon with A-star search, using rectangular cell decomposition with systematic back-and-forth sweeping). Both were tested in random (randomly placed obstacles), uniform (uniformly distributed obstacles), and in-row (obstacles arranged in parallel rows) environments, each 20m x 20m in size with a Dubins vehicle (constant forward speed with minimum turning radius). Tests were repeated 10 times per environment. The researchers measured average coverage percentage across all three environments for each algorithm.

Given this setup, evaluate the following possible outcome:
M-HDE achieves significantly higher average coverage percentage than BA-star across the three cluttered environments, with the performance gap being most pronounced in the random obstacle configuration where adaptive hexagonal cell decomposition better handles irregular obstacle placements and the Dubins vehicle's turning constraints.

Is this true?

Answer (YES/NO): NO